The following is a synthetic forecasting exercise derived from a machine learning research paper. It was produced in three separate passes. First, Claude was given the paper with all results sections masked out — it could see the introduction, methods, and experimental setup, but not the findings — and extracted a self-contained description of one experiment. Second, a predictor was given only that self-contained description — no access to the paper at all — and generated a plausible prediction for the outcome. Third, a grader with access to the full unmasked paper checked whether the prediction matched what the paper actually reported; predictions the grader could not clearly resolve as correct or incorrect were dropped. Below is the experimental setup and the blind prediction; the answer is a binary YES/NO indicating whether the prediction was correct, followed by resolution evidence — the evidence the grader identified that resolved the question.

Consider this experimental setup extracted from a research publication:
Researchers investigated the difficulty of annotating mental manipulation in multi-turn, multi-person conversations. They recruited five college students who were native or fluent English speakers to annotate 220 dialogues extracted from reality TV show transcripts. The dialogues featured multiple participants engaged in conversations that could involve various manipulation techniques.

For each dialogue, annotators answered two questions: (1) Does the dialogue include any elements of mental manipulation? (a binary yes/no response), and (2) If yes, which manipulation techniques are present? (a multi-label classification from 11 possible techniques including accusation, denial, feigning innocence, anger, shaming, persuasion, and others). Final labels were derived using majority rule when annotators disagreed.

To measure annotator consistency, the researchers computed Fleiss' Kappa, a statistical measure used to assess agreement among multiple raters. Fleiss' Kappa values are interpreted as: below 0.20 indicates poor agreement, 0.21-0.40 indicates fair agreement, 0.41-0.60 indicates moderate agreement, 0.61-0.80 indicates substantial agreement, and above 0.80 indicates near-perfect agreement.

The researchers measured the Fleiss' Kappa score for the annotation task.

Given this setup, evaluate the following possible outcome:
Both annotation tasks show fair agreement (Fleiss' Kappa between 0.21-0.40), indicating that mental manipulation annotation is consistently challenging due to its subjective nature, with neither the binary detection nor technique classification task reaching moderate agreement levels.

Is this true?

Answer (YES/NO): NO